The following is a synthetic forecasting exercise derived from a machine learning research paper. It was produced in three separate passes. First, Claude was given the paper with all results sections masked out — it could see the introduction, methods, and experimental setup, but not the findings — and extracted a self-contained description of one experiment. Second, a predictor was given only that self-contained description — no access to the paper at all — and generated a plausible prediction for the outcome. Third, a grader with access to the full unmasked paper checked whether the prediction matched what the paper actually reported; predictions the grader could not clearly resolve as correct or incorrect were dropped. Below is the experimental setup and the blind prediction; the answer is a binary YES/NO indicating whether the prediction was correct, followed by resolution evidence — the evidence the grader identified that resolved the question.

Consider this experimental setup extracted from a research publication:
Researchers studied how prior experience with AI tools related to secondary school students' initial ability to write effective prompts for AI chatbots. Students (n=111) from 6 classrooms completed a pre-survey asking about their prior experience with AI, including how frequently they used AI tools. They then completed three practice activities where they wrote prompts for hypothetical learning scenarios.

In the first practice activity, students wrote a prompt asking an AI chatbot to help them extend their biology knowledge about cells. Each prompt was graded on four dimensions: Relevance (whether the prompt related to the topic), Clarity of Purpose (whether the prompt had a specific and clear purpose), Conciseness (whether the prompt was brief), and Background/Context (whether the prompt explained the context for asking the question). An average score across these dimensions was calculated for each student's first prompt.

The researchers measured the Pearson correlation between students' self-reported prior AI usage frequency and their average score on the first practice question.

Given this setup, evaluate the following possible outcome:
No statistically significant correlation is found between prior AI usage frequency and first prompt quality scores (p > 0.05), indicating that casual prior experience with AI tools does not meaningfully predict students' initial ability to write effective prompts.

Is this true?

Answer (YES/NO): NO